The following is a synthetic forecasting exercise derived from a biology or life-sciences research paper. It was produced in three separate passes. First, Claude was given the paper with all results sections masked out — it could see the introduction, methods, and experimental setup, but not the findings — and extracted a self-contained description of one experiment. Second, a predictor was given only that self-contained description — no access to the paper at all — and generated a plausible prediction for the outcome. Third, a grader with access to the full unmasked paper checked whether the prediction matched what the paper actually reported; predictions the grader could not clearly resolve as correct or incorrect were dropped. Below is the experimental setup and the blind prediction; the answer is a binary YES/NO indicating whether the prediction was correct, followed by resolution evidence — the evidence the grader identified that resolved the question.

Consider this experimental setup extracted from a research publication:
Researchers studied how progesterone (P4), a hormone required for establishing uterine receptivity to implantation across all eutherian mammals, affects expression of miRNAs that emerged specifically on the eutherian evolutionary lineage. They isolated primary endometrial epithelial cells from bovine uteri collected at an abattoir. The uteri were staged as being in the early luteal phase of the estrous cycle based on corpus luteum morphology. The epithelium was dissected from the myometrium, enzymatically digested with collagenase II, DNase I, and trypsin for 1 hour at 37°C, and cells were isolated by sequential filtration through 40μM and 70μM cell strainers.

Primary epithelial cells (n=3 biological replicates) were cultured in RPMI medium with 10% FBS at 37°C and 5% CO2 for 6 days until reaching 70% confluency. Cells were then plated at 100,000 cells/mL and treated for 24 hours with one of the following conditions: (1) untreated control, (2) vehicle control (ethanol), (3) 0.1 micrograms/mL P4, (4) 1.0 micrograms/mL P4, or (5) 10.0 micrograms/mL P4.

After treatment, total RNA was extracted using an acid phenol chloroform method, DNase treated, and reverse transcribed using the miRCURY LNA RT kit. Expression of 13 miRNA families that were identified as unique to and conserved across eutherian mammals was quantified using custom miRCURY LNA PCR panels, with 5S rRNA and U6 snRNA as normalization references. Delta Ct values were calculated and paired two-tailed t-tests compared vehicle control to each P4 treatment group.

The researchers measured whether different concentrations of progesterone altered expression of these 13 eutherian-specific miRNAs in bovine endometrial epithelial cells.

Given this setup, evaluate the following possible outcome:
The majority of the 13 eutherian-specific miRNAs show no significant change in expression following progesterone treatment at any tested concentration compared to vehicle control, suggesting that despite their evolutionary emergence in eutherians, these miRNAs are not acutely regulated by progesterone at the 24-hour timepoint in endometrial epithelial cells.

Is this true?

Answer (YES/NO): YES